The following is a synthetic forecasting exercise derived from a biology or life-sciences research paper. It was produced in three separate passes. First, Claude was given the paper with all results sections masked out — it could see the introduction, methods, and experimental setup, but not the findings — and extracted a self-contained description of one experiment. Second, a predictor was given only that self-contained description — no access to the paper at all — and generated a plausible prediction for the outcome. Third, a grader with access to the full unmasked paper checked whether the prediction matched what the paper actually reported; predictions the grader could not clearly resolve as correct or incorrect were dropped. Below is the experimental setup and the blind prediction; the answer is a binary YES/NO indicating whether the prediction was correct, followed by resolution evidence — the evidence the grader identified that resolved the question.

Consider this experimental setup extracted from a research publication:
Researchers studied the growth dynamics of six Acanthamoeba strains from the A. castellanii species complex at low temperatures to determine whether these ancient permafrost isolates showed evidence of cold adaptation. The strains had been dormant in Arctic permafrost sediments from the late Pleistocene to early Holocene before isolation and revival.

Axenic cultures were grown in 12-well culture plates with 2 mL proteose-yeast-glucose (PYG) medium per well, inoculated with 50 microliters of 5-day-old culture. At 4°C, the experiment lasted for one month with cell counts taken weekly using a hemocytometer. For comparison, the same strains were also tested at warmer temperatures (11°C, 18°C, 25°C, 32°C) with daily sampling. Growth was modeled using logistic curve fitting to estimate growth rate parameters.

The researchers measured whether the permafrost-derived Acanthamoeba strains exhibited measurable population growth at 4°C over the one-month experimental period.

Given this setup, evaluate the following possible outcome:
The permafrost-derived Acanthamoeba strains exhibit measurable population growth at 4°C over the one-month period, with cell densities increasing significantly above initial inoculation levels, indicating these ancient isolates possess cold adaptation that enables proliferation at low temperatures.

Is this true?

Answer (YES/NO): NO